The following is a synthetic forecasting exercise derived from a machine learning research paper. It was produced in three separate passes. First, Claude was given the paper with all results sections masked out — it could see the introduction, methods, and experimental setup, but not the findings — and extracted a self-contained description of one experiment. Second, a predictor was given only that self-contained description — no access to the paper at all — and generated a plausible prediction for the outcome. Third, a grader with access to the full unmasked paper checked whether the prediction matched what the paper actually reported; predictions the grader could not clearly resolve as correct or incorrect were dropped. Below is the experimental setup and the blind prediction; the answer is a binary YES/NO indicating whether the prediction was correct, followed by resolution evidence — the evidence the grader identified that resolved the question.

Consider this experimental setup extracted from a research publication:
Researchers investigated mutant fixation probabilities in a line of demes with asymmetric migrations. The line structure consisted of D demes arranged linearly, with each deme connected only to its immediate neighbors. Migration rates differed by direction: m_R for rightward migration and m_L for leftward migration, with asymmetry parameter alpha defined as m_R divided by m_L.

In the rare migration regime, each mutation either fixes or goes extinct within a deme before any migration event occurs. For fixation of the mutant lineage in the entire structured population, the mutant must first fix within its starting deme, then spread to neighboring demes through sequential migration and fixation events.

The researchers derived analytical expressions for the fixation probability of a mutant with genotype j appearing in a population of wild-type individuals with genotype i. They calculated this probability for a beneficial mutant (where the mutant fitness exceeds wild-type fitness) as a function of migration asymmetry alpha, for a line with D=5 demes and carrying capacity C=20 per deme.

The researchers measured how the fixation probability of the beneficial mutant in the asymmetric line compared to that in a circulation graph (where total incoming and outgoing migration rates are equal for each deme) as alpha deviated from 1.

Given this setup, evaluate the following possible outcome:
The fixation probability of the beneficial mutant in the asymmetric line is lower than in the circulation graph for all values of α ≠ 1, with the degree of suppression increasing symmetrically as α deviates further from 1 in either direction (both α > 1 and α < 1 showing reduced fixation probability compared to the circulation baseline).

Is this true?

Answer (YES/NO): YES